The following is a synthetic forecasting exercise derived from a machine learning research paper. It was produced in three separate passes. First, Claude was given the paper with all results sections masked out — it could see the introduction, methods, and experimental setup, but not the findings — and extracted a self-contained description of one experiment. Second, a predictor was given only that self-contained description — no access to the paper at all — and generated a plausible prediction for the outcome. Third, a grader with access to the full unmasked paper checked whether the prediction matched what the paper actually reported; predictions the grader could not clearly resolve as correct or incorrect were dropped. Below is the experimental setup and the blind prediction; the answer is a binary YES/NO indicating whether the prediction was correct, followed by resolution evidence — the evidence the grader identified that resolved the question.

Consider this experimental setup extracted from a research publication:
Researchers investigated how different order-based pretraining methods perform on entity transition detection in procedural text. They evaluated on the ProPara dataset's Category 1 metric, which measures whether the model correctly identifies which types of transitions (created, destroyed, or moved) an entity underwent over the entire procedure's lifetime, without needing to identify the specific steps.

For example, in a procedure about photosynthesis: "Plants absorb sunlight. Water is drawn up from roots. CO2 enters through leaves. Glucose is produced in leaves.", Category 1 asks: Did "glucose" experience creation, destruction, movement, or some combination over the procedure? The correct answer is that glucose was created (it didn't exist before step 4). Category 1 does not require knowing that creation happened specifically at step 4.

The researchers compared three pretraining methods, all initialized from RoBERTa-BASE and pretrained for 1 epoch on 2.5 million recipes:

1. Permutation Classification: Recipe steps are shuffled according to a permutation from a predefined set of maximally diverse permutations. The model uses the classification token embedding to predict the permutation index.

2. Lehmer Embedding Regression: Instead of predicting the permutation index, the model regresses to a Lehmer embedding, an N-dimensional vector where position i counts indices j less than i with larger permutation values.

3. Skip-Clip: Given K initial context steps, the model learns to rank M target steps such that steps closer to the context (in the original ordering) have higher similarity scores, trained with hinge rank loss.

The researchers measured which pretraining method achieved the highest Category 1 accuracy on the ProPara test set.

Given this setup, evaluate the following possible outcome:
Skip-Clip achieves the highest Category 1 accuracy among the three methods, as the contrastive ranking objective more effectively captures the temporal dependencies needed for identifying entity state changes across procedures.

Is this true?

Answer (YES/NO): NO